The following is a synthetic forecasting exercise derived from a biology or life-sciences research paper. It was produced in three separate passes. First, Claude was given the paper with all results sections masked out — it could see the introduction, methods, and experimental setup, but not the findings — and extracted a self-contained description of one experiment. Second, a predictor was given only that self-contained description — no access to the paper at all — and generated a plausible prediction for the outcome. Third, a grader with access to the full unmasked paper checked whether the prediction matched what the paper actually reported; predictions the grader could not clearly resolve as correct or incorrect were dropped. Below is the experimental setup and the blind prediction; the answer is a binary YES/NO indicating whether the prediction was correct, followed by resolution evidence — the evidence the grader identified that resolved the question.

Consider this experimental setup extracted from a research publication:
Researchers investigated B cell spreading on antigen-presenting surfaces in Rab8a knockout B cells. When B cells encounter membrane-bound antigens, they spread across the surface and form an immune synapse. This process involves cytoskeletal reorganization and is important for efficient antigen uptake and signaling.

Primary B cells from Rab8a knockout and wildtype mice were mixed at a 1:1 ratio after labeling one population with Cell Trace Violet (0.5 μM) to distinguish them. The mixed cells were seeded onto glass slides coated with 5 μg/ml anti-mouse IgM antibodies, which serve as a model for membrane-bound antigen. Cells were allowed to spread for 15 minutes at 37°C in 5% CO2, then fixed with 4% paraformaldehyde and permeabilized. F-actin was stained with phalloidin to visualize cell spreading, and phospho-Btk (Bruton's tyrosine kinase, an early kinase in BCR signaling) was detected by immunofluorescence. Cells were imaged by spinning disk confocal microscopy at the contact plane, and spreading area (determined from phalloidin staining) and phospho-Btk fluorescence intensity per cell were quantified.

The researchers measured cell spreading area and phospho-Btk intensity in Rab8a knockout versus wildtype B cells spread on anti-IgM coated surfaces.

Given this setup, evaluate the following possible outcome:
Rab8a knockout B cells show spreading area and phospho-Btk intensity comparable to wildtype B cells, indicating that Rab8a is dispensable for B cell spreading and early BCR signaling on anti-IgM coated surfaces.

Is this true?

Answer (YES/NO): YES